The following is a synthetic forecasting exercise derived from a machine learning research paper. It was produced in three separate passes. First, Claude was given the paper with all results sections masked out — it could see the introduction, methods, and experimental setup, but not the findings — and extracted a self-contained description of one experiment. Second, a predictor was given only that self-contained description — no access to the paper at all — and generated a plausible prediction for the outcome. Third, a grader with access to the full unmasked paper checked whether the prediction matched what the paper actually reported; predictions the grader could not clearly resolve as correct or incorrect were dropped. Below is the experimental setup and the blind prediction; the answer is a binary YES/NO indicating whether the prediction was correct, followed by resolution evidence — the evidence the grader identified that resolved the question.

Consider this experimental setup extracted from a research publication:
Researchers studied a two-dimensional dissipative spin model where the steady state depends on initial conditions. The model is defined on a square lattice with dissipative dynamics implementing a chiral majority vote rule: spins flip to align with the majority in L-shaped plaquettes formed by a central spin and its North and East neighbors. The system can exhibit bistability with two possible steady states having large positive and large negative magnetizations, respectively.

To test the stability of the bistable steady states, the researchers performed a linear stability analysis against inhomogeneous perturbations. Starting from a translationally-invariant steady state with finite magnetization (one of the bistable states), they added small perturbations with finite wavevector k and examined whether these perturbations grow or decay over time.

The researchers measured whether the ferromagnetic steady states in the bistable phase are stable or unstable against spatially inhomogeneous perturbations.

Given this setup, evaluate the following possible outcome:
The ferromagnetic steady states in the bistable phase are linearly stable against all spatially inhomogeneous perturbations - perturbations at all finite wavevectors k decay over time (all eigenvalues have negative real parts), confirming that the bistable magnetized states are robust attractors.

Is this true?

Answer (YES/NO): NO